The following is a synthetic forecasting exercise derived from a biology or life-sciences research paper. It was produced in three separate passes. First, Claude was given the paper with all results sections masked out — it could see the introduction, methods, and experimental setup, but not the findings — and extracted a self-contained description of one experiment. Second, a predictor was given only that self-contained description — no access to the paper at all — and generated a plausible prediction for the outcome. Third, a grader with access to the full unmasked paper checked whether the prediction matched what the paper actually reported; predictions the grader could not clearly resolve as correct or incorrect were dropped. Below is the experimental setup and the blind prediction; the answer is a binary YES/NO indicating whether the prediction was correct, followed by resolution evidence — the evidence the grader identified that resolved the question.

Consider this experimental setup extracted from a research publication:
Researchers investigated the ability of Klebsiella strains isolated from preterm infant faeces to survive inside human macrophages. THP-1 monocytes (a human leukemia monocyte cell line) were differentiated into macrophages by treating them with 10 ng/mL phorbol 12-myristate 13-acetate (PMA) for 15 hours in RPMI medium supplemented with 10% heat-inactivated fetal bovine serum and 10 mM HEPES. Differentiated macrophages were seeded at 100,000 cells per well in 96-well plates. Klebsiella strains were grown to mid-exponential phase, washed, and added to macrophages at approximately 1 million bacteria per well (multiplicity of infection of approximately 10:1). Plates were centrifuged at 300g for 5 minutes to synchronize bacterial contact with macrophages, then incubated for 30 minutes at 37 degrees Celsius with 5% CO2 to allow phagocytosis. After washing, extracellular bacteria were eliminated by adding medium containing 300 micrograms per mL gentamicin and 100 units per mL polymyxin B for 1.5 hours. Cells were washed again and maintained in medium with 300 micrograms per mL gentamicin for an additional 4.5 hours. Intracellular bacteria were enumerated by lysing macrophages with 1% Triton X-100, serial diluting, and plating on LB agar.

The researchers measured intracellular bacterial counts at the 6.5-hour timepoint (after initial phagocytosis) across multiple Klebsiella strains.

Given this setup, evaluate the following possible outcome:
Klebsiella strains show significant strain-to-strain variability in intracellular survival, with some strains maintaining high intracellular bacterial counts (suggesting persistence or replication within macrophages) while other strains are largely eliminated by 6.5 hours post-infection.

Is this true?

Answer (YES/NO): NO